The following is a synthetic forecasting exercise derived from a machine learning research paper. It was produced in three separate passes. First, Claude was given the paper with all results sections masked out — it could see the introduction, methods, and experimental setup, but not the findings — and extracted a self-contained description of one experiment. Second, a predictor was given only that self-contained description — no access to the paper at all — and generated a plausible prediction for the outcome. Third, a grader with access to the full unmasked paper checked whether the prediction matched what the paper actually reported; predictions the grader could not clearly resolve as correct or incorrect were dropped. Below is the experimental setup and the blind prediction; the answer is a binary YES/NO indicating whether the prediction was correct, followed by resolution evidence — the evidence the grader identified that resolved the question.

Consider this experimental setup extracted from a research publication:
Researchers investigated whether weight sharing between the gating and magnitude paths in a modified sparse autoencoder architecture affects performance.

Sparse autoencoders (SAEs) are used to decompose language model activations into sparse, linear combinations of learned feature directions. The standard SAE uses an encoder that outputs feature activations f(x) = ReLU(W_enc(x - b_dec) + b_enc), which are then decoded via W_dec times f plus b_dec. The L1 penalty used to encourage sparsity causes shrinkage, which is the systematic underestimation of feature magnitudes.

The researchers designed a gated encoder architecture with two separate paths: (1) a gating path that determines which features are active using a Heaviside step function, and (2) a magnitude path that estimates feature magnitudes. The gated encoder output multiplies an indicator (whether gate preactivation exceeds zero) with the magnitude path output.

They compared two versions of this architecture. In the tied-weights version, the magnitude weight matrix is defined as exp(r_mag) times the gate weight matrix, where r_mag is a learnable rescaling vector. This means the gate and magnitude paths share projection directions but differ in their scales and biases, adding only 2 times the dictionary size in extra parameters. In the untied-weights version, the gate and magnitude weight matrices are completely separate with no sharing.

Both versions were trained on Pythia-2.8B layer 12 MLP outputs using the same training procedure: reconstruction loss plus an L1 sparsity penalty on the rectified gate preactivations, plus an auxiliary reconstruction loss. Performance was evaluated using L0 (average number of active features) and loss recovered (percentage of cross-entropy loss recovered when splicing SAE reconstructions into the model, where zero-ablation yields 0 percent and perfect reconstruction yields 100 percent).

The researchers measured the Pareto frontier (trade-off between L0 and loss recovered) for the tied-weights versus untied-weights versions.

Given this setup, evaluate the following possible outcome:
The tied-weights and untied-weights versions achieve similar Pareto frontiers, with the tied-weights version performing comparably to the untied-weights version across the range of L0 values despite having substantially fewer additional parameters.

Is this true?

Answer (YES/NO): YES